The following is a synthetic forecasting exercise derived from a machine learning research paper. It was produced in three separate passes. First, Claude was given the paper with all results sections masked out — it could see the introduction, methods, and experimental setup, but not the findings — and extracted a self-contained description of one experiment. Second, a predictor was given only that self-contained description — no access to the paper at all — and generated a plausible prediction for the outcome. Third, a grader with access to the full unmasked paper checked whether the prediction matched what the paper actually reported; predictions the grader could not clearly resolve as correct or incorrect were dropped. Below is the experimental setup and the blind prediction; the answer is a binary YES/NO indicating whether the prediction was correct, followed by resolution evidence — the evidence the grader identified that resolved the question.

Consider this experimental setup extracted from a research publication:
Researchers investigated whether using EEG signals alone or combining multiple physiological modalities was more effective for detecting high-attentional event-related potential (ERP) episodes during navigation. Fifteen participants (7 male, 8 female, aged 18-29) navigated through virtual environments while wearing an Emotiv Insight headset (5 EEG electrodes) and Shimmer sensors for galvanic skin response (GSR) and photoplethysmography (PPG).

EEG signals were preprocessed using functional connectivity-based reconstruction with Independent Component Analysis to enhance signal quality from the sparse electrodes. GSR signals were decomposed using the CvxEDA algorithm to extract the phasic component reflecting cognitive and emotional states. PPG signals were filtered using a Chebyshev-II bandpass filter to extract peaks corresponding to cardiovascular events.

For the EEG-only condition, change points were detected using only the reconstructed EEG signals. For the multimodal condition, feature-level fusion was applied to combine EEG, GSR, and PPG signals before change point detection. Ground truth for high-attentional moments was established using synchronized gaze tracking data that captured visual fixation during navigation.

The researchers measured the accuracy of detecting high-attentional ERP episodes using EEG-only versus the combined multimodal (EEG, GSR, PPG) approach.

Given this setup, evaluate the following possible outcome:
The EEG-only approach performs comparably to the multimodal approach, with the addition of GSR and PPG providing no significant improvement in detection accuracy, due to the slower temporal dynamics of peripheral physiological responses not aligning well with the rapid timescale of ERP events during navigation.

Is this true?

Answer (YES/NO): NO